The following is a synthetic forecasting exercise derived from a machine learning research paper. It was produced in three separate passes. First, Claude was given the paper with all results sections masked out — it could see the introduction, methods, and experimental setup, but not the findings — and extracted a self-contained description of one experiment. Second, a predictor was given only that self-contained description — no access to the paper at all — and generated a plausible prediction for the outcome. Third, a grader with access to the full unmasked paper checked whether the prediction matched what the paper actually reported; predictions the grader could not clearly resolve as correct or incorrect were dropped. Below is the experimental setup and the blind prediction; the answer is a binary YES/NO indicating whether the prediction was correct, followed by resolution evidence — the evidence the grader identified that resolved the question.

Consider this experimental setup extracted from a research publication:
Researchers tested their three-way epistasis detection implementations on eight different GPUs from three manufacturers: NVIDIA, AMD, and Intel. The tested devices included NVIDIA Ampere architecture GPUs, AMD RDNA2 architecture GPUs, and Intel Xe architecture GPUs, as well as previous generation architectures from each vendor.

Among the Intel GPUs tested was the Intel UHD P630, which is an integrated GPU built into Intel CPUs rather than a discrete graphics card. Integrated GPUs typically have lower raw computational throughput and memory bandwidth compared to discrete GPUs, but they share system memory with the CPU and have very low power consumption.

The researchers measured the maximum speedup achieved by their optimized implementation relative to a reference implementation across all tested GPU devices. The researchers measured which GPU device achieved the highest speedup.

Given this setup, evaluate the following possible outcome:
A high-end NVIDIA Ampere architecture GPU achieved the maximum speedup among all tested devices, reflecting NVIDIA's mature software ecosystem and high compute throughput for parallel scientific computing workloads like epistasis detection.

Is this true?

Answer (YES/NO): NO